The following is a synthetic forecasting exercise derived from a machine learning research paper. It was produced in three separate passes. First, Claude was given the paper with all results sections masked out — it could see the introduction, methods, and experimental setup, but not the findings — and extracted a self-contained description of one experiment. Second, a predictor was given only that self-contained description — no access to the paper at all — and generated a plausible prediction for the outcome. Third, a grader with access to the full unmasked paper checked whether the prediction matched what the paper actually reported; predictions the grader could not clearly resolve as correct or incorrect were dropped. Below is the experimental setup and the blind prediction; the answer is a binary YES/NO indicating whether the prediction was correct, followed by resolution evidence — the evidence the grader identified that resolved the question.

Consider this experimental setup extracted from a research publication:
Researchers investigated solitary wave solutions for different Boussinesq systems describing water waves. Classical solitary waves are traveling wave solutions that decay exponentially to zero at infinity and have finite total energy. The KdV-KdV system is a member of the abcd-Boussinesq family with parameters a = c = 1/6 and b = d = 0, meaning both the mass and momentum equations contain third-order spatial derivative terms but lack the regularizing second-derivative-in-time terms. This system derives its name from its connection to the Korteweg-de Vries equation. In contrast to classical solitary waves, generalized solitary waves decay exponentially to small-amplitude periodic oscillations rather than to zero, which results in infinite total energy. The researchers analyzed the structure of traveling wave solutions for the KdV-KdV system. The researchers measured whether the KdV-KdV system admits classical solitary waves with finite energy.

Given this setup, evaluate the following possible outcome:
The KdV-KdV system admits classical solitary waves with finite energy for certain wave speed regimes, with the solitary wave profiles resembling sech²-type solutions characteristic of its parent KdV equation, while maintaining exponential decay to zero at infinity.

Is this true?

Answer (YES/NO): NO